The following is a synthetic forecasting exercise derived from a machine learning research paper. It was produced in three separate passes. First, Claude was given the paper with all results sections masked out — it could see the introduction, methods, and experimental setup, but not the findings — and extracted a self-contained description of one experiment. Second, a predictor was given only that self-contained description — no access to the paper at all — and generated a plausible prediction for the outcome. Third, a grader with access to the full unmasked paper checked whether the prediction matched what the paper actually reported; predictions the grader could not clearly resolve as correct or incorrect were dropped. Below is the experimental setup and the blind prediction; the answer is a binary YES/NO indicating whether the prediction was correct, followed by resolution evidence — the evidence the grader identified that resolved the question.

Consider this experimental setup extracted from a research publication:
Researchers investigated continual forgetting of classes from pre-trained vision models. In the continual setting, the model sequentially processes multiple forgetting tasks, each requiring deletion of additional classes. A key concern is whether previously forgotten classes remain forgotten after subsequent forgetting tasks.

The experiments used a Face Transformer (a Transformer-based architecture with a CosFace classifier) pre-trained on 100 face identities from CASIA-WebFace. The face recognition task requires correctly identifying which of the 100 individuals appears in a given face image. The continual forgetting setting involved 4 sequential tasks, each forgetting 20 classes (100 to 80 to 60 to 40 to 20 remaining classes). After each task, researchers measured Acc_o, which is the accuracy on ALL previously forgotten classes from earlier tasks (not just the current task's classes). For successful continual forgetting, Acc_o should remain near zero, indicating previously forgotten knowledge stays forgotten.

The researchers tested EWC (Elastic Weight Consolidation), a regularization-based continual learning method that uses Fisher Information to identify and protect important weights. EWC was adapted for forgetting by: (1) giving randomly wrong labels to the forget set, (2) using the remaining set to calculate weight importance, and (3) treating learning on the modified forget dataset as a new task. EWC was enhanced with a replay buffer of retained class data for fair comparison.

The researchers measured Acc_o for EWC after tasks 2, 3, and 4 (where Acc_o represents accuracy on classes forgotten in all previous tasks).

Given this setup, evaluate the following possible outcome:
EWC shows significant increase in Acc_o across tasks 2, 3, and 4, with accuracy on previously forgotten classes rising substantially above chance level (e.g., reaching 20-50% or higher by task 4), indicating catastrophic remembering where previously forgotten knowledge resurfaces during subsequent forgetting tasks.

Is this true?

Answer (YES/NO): NO